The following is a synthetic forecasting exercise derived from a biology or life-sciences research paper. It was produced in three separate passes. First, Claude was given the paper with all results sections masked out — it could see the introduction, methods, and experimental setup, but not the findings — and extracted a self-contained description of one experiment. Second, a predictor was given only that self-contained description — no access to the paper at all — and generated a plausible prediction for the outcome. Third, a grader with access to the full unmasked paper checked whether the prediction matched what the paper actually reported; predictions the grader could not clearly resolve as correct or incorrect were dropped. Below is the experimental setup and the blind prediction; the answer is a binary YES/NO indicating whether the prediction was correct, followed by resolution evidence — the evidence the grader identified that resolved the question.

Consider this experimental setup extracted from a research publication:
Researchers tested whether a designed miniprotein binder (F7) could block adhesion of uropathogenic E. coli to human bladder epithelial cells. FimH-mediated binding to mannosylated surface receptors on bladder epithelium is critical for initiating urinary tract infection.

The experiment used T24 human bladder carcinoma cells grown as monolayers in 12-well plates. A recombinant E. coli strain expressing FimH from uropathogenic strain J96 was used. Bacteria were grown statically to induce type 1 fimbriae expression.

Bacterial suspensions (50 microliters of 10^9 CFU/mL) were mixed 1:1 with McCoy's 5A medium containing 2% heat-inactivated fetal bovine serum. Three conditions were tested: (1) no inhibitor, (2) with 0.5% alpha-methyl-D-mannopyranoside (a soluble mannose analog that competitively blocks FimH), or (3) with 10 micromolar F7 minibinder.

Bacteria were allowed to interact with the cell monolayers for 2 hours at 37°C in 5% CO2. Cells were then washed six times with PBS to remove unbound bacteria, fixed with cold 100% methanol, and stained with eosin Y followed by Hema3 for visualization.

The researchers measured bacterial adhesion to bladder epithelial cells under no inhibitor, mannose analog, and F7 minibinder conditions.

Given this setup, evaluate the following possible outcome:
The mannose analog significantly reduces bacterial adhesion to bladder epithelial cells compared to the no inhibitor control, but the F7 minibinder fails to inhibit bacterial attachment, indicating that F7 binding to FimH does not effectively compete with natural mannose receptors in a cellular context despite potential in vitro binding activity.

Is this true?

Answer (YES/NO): NO